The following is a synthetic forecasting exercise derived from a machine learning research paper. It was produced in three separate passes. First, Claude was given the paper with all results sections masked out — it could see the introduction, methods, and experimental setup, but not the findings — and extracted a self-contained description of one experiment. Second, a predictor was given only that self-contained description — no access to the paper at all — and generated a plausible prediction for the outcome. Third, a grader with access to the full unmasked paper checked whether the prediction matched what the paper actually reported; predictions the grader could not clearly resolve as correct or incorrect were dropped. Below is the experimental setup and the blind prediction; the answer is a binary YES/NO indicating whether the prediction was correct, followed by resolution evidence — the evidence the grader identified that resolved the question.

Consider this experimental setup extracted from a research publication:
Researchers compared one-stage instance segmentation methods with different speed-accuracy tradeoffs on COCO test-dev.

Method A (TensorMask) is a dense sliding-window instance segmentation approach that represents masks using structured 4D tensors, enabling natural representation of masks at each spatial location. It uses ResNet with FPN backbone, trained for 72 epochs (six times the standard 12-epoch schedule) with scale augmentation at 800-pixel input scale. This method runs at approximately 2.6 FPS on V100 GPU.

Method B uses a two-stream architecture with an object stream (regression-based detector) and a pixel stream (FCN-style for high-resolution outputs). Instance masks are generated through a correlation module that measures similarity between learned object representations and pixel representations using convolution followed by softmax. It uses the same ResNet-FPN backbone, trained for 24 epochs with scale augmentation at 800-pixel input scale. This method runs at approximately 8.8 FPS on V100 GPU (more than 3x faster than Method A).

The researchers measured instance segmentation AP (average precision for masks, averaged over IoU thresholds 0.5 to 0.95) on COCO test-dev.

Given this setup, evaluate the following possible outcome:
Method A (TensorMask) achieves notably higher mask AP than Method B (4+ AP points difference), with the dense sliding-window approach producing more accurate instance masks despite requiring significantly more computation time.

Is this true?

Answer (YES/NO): NO